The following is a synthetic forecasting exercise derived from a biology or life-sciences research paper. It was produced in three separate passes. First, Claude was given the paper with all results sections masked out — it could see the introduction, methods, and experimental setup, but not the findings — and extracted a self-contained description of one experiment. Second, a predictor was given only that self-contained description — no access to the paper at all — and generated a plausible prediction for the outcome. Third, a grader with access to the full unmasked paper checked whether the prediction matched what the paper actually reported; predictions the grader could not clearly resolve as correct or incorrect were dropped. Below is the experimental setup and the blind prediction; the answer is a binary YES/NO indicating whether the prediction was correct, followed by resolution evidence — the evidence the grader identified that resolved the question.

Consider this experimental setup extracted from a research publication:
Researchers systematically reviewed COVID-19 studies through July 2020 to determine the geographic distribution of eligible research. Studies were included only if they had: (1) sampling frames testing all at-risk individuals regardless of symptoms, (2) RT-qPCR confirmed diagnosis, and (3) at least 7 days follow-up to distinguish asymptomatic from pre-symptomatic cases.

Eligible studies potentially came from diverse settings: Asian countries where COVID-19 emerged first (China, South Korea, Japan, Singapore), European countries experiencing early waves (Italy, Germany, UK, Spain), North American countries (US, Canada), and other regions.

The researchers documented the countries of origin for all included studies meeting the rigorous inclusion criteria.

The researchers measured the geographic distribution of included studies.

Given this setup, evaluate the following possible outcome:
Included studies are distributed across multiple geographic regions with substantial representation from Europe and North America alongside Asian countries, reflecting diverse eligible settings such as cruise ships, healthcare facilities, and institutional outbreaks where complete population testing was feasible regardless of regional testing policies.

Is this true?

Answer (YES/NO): NO